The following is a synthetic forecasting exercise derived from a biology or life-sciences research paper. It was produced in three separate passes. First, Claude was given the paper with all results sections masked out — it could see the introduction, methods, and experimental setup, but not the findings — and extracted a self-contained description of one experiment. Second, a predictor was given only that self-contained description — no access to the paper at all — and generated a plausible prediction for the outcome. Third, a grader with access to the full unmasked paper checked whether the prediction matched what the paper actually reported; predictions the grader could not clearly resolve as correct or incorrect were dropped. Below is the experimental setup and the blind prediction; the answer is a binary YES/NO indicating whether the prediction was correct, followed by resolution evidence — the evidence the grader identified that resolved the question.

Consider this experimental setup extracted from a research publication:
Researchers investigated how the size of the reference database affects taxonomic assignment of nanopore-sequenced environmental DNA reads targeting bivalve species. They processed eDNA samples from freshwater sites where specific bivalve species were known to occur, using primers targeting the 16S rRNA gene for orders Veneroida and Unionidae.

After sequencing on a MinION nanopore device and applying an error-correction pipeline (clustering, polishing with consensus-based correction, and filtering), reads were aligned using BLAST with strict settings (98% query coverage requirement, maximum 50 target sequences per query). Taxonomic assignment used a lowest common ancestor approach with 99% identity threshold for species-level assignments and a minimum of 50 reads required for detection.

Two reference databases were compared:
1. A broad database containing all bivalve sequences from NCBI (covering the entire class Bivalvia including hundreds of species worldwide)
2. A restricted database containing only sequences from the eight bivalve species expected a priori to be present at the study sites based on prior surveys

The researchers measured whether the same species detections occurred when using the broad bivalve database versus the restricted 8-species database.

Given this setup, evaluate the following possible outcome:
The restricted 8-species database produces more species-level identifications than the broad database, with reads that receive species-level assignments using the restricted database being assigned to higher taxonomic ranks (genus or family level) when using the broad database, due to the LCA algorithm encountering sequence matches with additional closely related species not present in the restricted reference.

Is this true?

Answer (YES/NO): YES